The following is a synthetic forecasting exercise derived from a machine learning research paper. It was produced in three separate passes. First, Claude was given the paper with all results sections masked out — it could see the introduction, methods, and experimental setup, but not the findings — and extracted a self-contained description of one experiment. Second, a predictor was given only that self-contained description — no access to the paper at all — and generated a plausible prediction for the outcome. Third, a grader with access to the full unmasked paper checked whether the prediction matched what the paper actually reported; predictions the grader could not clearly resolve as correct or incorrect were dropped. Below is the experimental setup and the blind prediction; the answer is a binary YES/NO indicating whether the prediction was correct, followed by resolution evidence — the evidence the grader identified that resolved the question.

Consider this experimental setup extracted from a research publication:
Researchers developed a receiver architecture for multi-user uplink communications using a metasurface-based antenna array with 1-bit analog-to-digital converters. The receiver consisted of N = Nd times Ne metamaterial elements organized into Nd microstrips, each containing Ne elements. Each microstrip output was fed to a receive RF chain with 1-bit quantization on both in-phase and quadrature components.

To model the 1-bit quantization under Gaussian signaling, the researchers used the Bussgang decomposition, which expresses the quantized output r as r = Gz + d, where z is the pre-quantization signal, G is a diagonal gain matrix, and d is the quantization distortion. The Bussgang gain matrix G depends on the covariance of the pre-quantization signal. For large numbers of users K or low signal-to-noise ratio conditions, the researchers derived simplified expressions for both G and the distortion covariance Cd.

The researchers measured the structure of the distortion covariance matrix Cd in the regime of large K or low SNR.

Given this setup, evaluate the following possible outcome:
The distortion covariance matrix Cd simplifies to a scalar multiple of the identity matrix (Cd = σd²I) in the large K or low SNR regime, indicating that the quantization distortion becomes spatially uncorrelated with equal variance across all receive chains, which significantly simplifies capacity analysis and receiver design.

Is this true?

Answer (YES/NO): YES